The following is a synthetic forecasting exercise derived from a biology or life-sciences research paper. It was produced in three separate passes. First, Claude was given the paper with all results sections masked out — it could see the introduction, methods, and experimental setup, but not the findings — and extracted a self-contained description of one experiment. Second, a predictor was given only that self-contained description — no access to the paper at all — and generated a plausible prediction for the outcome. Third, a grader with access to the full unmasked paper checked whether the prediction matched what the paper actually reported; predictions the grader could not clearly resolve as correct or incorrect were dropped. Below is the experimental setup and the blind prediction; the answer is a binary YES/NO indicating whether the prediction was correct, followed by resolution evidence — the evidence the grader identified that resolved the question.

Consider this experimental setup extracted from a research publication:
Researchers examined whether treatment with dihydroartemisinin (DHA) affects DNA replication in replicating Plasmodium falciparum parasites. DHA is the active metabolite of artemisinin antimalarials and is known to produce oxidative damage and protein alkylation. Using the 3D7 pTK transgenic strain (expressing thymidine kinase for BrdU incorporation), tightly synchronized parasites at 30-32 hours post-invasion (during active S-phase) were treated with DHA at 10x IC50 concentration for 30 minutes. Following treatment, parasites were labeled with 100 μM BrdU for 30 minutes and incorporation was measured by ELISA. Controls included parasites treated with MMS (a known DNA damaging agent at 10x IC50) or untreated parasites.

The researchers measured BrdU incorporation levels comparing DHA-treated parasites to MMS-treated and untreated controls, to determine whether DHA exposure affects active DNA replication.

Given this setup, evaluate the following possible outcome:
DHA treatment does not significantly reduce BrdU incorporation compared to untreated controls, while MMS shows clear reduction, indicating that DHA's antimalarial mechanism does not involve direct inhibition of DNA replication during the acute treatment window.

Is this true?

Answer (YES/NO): NO